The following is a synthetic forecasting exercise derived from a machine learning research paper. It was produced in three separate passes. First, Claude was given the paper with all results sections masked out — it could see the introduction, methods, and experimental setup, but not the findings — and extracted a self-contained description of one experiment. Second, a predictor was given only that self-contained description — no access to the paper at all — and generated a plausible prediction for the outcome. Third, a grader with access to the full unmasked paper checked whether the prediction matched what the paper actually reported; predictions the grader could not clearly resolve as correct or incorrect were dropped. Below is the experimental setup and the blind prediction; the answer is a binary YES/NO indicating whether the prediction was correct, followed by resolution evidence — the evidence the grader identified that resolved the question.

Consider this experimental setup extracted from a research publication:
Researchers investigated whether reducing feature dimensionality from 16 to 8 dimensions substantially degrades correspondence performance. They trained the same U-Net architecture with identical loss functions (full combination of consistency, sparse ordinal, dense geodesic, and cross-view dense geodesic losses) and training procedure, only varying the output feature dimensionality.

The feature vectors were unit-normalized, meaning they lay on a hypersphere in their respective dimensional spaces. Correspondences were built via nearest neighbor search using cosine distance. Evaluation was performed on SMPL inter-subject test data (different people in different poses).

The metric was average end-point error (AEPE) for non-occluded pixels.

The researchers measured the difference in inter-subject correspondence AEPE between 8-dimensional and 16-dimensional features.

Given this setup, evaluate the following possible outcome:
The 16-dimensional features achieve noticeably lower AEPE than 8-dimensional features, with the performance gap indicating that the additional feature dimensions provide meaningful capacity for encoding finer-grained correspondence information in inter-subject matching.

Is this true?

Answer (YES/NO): YES